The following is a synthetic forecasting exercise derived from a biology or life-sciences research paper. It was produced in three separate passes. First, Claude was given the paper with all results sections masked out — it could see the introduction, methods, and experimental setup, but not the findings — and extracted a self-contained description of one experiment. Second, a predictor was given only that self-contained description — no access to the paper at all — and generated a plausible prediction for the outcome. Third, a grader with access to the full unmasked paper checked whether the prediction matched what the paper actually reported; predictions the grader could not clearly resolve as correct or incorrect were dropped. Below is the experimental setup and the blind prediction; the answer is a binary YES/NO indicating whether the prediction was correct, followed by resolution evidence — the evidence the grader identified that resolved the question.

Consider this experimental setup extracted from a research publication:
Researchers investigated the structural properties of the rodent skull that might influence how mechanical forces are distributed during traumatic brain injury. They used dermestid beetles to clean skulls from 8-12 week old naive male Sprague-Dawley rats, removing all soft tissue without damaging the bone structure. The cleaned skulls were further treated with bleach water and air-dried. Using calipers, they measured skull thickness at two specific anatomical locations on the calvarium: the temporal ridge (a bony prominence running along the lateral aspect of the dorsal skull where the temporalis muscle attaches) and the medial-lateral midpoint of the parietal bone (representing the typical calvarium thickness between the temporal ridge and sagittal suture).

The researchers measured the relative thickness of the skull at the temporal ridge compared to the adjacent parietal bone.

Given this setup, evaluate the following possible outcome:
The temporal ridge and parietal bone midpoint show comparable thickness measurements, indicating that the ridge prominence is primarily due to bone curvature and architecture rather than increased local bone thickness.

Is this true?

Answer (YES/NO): NO